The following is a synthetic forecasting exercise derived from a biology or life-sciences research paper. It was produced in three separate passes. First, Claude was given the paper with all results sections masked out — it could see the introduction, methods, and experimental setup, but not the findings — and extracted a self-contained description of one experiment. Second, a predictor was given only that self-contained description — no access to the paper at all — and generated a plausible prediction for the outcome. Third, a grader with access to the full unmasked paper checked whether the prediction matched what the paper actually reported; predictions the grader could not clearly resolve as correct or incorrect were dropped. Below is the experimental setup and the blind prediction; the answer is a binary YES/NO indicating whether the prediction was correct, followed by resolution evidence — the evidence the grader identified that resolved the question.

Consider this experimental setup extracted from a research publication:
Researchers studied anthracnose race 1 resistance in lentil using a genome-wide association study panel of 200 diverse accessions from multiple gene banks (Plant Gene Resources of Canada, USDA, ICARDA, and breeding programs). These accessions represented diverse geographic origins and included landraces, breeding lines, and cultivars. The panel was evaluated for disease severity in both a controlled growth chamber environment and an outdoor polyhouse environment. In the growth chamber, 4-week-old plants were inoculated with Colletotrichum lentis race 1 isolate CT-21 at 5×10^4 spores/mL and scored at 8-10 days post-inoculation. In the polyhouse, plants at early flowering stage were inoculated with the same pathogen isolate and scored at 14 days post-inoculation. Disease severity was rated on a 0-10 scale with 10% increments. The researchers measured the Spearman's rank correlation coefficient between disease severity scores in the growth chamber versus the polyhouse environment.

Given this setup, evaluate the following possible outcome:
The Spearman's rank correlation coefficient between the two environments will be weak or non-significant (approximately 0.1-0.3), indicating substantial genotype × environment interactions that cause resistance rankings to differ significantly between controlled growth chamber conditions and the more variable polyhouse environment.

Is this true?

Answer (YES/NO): NO